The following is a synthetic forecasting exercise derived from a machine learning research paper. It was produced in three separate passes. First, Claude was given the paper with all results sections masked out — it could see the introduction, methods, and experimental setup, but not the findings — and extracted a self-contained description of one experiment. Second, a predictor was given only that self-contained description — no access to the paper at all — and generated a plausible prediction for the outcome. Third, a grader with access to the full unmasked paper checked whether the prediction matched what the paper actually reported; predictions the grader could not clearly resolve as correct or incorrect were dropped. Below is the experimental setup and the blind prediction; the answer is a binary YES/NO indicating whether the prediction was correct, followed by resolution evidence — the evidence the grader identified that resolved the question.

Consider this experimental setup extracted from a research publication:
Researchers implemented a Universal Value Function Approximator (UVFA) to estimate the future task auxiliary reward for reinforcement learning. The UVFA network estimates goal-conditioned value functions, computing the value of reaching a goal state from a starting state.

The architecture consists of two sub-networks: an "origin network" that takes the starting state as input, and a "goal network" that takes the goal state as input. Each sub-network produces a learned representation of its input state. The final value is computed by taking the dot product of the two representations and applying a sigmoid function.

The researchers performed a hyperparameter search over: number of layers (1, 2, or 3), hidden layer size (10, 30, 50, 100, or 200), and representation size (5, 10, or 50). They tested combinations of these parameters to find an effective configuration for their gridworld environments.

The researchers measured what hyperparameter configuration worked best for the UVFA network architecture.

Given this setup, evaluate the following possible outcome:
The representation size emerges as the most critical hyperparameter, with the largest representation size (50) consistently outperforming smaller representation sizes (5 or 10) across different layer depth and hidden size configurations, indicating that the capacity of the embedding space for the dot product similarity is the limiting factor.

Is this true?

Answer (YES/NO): NO